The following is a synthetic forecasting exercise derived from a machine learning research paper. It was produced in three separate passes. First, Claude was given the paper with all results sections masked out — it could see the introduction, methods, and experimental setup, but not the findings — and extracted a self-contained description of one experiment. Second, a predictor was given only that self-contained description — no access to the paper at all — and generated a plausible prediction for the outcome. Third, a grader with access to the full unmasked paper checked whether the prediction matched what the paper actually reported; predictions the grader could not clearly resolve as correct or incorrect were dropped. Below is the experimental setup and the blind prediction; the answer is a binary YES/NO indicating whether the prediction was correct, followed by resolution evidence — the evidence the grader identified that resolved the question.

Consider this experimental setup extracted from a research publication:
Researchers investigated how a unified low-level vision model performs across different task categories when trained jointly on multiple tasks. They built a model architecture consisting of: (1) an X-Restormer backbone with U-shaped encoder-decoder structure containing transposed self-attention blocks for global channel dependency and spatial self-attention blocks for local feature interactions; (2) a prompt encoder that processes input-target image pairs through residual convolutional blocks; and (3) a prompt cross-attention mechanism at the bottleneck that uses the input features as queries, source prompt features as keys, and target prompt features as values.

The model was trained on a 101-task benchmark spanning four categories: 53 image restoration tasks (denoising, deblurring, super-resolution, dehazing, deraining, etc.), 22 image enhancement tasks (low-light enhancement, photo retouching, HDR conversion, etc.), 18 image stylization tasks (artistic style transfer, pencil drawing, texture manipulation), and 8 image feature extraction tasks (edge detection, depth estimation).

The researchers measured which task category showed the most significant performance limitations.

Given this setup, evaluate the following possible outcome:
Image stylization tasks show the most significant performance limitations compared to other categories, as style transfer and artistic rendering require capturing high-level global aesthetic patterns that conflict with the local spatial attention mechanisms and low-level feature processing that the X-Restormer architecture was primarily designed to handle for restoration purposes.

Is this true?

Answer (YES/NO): NO